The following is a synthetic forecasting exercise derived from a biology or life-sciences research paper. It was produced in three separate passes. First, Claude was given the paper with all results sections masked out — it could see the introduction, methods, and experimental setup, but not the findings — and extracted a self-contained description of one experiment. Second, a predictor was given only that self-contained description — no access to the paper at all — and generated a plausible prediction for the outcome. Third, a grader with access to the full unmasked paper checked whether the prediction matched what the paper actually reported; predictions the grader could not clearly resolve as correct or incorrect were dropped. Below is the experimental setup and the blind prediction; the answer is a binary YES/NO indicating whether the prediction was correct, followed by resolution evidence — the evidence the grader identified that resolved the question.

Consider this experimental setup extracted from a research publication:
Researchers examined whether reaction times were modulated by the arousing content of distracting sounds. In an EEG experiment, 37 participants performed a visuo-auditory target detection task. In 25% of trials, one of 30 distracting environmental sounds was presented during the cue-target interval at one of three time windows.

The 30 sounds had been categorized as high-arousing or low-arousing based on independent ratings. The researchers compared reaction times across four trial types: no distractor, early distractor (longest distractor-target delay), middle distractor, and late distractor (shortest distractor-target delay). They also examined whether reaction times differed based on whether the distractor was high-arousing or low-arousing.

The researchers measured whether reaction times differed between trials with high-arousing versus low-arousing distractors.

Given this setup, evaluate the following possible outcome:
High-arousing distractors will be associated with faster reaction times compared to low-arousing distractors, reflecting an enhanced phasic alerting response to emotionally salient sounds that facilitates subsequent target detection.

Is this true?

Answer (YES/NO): NO